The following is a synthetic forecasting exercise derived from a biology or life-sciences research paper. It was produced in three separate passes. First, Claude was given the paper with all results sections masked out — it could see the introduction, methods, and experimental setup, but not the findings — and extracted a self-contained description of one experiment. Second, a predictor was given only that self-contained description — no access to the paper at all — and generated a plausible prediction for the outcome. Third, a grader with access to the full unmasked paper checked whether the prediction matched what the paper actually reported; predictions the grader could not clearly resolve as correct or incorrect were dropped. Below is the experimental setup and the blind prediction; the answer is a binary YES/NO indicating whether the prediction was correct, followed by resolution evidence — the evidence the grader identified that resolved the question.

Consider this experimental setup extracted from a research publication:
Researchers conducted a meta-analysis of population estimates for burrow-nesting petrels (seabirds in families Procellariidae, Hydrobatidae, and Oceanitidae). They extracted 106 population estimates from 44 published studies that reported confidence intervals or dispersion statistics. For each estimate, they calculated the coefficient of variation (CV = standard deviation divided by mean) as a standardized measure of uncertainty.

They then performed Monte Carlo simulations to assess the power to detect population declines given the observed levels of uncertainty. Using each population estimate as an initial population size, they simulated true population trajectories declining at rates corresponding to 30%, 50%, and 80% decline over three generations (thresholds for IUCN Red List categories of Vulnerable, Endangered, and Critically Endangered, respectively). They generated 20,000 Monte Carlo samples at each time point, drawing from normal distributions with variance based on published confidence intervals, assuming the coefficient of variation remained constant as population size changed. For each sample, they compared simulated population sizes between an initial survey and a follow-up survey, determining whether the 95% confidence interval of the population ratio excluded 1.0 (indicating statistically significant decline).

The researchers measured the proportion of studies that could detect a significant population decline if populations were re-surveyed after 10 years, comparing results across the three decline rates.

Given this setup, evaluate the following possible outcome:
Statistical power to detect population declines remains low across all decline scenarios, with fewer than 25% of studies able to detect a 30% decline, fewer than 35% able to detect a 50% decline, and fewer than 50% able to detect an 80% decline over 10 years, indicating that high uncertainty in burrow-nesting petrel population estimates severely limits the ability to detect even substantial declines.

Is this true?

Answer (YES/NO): NO